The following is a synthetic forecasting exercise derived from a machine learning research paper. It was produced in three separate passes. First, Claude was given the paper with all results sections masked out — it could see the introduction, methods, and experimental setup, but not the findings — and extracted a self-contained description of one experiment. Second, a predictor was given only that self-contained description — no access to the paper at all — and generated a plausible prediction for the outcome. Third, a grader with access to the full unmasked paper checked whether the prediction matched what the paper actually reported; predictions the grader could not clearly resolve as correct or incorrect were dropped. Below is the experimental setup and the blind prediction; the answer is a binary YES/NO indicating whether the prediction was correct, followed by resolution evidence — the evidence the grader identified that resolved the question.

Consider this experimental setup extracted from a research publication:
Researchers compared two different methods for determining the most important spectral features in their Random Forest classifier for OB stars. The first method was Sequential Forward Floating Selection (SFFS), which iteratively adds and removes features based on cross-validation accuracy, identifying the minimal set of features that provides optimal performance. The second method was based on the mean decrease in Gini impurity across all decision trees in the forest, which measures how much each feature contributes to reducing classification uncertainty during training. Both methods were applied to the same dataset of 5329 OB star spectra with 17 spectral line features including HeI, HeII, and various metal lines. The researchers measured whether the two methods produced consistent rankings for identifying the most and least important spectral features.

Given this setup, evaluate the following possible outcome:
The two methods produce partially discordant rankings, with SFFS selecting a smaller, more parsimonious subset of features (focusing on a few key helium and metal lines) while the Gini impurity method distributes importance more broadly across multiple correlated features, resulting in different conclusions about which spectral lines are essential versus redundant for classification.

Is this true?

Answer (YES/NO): NO